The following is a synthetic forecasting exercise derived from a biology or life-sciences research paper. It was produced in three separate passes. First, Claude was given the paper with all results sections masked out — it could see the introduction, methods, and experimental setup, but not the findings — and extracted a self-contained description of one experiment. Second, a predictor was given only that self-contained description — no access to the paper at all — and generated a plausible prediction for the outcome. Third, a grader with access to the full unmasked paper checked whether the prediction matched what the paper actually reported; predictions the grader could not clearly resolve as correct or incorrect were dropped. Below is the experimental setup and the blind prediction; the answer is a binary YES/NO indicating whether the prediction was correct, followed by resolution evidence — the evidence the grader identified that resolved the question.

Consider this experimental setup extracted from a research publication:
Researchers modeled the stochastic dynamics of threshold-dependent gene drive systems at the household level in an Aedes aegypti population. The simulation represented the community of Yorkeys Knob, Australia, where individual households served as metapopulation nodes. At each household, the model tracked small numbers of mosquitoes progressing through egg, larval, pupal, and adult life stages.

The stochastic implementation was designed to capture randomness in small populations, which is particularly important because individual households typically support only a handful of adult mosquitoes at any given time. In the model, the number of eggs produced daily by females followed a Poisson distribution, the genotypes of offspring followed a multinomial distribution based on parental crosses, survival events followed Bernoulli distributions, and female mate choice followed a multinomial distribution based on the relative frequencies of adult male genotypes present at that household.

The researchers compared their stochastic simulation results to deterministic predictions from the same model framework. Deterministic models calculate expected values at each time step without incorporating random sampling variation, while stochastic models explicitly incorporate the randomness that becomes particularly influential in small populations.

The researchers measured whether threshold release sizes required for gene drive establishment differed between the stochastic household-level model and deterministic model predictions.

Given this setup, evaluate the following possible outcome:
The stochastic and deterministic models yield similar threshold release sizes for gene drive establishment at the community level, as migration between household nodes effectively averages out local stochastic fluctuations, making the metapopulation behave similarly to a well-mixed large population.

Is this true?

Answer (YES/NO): NO